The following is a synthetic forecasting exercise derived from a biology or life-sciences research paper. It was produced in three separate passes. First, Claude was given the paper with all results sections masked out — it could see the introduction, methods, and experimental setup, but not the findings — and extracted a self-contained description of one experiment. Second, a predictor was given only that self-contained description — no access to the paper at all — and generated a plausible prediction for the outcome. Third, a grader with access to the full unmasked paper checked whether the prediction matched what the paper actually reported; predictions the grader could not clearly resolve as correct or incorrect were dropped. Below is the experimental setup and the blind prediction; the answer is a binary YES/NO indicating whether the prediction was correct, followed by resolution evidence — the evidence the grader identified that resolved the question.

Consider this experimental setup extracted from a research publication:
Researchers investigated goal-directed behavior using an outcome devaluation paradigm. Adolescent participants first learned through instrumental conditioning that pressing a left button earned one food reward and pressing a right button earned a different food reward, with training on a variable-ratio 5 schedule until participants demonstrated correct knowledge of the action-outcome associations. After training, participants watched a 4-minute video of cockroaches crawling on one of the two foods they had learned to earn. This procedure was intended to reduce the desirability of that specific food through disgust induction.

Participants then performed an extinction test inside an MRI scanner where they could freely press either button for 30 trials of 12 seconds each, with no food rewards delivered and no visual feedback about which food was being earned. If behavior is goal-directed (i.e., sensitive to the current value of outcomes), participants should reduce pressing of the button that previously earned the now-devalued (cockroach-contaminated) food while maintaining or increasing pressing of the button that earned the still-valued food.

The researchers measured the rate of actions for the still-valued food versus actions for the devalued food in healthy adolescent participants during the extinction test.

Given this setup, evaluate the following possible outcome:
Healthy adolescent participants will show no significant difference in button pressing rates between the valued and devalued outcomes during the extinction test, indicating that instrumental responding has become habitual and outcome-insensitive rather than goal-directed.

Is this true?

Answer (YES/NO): NO